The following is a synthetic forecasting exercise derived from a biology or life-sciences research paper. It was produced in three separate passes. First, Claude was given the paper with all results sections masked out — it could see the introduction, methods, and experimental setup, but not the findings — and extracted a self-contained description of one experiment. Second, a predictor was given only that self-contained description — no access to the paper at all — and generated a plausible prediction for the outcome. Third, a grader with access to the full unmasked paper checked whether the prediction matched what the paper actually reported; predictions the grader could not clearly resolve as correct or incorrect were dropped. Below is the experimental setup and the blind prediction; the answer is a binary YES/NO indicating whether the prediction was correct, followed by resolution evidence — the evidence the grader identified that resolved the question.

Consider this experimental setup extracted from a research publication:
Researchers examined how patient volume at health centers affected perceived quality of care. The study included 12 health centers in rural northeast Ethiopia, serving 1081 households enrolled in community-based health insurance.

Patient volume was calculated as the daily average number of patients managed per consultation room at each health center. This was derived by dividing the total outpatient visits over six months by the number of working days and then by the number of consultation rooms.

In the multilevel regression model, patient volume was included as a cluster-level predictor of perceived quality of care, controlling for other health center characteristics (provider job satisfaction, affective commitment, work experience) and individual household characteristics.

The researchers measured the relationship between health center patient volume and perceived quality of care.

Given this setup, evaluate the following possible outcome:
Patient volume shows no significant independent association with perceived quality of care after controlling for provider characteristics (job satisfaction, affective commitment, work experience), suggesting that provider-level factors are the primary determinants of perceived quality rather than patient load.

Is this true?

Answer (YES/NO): NO